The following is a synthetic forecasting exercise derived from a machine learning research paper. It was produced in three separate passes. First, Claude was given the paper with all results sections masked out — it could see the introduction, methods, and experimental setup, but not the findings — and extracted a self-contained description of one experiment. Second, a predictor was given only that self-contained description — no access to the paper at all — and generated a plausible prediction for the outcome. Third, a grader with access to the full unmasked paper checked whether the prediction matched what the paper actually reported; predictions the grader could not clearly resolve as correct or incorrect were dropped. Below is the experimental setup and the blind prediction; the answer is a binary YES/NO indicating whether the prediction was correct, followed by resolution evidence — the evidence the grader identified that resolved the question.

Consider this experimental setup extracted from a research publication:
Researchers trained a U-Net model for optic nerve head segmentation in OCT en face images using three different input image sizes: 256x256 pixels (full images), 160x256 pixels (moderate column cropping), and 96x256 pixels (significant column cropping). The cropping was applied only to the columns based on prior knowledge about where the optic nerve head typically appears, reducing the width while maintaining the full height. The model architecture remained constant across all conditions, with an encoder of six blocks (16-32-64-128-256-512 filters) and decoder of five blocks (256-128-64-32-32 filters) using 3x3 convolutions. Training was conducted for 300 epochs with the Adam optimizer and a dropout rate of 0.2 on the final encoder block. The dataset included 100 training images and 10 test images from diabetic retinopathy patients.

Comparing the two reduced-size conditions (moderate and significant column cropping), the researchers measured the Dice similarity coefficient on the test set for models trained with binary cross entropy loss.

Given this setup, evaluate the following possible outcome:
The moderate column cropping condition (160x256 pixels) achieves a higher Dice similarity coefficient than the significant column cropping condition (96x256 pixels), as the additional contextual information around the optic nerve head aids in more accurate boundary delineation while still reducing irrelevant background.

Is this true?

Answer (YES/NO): NO